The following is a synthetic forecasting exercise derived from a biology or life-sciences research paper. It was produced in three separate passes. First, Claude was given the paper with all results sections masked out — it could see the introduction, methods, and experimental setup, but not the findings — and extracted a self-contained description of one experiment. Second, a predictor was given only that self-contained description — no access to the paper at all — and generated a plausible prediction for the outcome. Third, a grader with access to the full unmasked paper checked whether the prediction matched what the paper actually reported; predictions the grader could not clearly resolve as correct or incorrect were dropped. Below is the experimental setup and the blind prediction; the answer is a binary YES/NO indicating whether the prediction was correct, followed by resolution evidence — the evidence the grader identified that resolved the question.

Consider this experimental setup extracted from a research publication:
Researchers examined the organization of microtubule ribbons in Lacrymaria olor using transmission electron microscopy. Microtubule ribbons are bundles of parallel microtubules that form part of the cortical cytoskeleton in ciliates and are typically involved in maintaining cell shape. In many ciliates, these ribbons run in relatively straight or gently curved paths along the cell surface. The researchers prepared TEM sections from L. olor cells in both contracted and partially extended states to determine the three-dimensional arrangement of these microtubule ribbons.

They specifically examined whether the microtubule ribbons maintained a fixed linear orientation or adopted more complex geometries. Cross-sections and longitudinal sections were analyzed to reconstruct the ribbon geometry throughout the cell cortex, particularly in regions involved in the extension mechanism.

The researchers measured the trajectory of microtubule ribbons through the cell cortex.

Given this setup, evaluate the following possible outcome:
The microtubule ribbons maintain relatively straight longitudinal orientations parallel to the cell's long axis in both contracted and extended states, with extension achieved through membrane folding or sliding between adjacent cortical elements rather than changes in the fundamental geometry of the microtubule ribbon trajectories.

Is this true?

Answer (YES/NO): NO